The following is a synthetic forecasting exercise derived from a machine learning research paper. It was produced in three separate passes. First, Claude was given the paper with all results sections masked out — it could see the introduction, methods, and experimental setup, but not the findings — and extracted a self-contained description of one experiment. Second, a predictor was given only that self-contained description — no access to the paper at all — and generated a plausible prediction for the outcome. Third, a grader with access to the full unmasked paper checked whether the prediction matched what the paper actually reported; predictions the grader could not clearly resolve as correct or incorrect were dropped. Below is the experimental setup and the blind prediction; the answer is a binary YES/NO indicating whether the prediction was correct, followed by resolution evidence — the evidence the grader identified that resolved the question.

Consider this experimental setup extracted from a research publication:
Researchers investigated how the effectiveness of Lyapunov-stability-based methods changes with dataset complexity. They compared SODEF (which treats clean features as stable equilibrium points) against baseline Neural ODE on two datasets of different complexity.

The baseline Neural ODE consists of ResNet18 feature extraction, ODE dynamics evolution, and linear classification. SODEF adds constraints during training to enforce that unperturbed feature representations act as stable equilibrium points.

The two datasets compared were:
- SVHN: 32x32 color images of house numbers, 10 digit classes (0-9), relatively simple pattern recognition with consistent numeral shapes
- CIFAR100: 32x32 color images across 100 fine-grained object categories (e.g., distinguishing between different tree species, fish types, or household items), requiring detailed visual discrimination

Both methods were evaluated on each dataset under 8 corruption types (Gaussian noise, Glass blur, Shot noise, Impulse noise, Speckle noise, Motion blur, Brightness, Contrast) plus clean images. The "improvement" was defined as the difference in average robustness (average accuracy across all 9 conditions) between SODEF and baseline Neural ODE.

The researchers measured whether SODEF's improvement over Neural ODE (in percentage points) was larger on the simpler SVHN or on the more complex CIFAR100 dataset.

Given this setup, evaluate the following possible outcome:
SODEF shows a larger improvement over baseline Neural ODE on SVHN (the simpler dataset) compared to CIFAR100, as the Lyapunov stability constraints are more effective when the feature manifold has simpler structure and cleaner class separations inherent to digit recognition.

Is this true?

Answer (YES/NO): NO